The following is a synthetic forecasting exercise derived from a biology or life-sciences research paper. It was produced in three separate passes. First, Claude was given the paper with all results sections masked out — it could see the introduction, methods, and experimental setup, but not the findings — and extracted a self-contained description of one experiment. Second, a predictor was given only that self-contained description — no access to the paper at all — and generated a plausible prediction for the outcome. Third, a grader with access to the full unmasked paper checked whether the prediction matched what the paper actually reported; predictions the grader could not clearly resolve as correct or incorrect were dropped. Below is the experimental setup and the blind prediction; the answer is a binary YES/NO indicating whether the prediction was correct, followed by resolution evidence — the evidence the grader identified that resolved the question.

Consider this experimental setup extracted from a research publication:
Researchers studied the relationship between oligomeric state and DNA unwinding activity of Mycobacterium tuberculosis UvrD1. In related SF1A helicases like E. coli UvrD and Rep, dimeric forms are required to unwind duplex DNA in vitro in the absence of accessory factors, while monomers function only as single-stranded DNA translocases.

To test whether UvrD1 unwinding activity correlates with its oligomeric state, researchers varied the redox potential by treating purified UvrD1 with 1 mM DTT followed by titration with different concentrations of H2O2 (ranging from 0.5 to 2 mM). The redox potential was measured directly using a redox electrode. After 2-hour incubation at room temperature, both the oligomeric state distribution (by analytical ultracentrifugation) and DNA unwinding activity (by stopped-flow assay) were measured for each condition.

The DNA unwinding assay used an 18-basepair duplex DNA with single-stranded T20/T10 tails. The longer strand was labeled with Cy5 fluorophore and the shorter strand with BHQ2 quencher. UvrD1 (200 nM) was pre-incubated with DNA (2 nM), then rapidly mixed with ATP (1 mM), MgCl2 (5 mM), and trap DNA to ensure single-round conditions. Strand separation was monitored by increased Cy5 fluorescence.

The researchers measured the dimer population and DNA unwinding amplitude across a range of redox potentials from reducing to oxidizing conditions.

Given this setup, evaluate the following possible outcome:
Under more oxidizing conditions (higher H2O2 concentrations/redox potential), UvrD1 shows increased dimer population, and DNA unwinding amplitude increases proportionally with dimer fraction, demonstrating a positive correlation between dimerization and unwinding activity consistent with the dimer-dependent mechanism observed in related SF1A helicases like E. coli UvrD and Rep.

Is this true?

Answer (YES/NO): YES